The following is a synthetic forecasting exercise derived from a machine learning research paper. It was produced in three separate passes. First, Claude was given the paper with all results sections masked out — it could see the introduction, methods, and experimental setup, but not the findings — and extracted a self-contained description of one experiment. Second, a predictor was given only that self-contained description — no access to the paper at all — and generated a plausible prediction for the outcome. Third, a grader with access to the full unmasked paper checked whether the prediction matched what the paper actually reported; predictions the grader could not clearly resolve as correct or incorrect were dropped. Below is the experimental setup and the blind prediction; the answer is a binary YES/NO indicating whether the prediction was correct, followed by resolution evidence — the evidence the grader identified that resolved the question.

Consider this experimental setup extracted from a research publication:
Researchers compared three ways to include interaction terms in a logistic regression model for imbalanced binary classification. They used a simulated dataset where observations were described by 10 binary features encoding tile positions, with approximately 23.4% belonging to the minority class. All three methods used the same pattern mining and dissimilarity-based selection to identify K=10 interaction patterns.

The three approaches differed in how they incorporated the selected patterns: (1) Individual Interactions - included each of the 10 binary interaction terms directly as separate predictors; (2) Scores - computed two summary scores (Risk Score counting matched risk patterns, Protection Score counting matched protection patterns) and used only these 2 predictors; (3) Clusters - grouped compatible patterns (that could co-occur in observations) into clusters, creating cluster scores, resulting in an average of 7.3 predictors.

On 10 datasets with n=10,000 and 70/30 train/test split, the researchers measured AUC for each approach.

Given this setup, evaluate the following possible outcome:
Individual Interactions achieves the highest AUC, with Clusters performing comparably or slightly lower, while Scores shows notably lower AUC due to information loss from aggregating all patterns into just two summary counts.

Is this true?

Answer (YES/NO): NO